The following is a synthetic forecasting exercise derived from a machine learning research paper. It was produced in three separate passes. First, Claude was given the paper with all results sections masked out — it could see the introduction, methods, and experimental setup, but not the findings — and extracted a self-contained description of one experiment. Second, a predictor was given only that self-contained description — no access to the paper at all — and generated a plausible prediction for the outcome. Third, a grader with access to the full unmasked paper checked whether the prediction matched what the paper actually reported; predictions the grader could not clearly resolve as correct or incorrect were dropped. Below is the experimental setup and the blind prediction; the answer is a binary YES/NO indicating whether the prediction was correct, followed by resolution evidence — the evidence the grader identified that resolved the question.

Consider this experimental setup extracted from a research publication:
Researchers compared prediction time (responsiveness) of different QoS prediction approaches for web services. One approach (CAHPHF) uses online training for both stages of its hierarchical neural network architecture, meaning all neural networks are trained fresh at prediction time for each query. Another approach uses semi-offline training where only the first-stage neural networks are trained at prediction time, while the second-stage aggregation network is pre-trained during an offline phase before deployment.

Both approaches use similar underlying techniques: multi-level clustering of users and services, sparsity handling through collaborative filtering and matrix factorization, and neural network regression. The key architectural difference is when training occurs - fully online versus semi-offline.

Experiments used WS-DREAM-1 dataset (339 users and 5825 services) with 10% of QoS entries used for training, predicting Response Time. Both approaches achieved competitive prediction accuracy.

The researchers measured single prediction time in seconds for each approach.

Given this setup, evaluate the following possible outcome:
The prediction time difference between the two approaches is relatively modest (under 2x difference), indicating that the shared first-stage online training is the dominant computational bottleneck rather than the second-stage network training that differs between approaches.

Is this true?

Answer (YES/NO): NO